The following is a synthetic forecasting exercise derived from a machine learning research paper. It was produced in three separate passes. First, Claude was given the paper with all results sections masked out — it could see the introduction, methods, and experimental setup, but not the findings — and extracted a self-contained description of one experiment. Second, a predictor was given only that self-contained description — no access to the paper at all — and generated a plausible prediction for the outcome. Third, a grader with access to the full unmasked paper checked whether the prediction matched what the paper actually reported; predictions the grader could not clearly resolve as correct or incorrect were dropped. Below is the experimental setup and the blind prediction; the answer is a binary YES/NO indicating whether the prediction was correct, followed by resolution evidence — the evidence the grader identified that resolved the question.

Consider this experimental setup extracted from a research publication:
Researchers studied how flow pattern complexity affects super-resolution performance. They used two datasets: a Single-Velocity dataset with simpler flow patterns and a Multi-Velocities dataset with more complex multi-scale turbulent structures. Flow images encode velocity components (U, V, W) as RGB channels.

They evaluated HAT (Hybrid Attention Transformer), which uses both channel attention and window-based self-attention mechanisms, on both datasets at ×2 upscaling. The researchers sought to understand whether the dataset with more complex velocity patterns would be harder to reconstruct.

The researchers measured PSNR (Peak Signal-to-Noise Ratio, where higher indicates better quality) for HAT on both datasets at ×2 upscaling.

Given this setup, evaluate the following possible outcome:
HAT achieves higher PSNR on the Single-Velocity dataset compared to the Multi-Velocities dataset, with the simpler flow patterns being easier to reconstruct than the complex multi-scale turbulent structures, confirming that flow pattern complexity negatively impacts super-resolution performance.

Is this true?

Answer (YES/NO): NO